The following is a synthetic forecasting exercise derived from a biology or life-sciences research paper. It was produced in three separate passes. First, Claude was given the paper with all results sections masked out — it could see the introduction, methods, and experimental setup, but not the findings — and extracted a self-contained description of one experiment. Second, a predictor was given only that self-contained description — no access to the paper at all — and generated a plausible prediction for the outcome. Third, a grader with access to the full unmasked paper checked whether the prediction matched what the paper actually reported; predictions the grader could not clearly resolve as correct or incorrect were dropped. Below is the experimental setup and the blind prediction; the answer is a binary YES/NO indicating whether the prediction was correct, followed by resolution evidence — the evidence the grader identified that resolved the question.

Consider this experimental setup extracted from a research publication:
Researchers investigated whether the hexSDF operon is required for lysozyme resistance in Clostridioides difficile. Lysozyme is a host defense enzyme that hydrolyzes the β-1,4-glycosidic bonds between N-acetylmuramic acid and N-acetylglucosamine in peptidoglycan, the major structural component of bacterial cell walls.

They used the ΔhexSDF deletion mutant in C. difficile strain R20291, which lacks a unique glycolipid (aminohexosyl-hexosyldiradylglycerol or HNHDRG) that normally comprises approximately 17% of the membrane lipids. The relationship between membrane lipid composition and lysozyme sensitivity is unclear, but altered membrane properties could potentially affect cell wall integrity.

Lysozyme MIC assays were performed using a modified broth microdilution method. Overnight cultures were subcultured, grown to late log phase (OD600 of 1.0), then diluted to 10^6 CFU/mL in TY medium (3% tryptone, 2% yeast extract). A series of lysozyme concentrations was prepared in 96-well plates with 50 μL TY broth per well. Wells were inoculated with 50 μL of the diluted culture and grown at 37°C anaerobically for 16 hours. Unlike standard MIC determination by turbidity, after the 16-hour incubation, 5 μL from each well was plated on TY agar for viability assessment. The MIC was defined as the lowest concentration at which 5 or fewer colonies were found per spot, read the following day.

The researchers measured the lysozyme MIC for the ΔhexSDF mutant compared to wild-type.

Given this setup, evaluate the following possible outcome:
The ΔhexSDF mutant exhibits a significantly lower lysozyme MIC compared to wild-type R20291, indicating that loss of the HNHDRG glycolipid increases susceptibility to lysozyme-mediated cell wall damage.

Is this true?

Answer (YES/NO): NO